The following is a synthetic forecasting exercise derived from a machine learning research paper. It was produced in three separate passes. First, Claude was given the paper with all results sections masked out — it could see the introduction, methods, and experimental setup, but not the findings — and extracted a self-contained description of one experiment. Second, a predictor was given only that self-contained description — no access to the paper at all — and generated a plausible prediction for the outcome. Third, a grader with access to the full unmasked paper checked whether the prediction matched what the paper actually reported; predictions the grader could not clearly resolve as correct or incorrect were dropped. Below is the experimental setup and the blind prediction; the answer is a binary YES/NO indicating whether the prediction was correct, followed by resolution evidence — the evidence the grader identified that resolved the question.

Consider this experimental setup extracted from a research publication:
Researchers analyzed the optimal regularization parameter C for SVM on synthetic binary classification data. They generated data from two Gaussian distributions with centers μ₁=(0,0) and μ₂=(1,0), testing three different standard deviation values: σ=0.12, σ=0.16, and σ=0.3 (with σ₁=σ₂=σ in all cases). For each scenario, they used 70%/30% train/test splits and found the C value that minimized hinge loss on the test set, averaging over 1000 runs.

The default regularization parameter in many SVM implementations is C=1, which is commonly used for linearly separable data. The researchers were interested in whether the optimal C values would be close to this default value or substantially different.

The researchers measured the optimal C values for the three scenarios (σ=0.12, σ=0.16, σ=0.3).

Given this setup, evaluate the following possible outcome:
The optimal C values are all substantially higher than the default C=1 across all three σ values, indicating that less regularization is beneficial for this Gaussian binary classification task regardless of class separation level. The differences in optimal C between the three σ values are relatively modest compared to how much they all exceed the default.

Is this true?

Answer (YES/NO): NO